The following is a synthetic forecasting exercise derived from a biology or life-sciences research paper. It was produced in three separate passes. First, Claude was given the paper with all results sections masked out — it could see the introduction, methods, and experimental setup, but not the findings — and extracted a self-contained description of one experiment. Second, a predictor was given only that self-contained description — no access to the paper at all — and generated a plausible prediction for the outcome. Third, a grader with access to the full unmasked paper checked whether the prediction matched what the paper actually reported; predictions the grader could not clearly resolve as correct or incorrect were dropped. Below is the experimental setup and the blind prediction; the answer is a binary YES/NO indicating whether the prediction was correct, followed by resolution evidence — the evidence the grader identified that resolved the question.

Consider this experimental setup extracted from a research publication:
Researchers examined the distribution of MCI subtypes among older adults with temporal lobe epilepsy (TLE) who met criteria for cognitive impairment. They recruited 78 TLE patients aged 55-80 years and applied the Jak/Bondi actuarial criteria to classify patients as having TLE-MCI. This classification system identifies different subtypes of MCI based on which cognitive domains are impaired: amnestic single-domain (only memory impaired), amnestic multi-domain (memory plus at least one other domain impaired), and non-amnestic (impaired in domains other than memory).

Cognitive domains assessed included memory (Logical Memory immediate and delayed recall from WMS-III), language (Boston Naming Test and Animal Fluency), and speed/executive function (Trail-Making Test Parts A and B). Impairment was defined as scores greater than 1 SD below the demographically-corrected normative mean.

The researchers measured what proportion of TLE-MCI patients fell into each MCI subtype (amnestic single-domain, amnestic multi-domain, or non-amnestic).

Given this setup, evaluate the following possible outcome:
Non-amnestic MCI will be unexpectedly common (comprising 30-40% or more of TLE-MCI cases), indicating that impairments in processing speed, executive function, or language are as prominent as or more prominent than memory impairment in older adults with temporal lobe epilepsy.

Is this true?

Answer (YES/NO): NO